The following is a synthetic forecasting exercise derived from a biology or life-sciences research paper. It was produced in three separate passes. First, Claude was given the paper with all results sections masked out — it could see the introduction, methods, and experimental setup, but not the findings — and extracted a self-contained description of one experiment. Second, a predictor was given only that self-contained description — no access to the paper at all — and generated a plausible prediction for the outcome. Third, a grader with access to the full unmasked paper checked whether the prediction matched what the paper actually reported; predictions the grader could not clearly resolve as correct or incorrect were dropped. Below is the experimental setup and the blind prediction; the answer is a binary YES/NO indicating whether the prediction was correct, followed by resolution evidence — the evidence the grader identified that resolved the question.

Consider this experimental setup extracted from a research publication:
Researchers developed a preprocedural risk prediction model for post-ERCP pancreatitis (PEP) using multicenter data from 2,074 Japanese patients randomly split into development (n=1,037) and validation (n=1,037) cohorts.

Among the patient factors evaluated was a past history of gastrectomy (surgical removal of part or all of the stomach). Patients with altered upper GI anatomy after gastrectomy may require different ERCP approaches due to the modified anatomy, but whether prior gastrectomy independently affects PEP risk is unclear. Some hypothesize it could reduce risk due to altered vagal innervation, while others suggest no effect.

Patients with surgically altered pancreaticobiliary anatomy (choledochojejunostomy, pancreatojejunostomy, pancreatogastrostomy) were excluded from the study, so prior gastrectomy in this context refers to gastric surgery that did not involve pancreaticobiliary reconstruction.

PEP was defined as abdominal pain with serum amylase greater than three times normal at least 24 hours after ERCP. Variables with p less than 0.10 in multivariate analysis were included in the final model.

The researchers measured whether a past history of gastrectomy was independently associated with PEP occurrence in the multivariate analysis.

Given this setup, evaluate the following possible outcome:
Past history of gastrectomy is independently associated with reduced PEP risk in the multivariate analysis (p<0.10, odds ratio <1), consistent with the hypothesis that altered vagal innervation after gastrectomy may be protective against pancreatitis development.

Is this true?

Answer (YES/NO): NO